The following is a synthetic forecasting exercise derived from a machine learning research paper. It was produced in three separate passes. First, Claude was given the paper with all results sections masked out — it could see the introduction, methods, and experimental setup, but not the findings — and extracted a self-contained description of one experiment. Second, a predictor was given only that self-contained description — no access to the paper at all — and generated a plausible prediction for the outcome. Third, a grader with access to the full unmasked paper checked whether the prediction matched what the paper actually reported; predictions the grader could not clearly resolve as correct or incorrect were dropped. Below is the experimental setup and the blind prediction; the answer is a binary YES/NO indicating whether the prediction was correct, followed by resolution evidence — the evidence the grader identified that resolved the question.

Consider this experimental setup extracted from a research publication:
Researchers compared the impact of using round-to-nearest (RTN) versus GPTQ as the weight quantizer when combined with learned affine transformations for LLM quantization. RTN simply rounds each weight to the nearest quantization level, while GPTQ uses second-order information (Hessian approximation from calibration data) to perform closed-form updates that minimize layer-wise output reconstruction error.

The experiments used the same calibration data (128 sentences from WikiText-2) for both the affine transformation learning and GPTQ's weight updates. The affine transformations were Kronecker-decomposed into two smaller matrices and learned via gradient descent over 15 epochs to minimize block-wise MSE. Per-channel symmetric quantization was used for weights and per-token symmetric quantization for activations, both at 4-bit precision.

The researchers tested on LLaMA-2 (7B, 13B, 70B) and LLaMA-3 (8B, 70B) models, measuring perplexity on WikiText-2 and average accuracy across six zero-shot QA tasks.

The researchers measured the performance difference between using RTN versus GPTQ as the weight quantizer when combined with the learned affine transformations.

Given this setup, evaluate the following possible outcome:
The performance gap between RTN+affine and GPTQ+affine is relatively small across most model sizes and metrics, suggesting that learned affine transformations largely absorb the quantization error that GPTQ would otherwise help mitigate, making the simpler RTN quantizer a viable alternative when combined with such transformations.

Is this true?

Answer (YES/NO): YES